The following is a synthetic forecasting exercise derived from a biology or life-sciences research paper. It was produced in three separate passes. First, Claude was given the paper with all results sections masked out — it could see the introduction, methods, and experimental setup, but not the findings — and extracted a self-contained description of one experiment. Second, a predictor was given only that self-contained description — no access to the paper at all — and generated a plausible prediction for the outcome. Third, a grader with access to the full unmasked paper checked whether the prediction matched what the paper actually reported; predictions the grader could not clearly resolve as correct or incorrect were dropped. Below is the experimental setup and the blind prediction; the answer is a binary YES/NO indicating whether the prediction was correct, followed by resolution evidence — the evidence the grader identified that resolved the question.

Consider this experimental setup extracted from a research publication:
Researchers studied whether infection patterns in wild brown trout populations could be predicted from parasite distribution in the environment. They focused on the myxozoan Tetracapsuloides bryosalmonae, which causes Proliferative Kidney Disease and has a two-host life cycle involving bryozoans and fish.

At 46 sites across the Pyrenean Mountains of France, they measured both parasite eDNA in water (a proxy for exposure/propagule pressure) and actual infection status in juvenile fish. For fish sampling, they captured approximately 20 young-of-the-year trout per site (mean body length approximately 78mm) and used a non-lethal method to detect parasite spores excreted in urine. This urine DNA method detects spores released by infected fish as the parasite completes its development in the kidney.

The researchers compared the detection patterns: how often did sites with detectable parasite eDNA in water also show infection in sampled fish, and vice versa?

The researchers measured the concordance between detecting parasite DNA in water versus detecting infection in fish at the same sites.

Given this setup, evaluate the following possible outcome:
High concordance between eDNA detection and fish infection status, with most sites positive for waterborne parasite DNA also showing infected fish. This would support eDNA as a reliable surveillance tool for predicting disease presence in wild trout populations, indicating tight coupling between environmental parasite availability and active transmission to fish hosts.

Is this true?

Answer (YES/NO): NO